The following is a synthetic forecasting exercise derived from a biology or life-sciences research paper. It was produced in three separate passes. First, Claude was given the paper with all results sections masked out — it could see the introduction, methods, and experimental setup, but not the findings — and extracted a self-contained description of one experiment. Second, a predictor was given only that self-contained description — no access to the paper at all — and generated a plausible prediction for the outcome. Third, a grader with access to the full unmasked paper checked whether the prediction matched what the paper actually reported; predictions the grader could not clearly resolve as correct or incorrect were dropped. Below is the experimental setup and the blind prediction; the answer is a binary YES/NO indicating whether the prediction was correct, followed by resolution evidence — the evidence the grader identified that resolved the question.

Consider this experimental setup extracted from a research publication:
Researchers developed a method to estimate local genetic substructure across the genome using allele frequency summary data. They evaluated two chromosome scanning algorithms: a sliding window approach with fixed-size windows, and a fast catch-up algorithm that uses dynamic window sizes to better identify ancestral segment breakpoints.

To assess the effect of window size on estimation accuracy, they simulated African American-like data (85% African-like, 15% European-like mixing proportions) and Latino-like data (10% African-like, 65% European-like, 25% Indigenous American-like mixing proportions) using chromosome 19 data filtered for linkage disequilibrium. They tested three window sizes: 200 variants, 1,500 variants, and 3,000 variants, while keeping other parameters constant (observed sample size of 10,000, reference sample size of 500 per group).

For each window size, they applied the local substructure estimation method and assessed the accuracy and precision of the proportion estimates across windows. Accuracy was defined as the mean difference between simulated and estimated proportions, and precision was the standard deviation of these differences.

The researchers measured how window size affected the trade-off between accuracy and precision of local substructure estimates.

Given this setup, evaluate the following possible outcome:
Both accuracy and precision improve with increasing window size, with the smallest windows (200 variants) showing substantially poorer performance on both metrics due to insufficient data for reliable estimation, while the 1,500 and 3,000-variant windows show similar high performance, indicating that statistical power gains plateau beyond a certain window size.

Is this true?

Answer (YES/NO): NO